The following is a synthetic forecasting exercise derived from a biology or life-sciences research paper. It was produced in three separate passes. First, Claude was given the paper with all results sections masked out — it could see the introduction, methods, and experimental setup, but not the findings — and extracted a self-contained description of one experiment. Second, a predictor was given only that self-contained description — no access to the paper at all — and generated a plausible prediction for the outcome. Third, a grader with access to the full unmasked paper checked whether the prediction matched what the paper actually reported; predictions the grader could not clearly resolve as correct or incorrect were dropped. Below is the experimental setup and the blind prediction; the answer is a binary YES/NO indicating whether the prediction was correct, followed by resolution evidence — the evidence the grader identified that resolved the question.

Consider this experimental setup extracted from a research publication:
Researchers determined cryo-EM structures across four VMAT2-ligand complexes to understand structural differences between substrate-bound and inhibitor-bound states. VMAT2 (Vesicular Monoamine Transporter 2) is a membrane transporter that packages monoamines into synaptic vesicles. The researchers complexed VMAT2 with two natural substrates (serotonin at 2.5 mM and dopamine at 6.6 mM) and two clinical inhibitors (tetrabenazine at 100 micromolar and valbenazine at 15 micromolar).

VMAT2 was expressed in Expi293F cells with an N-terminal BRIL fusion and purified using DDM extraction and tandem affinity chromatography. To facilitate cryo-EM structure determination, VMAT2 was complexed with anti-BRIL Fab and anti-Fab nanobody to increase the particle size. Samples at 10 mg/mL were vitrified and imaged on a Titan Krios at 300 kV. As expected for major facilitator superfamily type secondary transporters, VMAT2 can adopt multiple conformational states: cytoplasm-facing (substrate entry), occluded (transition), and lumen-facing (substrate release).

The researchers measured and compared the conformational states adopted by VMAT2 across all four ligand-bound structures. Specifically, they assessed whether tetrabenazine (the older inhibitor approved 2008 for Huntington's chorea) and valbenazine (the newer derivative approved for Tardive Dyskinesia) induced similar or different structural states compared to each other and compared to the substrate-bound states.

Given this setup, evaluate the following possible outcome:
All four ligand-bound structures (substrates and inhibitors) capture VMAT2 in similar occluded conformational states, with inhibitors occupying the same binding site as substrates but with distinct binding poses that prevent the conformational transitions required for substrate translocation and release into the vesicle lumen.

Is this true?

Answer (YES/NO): NO